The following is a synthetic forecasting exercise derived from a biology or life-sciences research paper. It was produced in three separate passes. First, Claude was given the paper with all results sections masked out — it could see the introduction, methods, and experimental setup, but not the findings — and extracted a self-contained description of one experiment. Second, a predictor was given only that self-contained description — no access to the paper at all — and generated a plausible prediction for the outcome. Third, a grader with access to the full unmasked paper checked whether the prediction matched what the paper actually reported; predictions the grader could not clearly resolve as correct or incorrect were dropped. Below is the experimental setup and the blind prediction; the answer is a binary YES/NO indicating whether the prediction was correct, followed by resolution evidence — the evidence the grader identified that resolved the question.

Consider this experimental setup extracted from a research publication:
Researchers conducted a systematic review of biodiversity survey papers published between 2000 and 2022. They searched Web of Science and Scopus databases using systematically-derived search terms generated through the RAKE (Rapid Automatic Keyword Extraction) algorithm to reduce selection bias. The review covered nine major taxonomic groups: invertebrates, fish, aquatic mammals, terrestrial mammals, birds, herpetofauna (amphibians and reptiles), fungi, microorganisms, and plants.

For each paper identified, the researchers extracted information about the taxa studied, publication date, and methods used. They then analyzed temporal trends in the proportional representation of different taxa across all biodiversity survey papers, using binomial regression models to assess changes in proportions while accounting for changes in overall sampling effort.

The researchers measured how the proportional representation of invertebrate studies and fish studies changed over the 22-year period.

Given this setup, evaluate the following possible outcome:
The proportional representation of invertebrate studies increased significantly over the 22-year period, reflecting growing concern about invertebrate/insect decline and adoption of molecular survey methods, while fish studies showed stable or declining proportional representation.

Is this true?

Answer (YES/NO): NO